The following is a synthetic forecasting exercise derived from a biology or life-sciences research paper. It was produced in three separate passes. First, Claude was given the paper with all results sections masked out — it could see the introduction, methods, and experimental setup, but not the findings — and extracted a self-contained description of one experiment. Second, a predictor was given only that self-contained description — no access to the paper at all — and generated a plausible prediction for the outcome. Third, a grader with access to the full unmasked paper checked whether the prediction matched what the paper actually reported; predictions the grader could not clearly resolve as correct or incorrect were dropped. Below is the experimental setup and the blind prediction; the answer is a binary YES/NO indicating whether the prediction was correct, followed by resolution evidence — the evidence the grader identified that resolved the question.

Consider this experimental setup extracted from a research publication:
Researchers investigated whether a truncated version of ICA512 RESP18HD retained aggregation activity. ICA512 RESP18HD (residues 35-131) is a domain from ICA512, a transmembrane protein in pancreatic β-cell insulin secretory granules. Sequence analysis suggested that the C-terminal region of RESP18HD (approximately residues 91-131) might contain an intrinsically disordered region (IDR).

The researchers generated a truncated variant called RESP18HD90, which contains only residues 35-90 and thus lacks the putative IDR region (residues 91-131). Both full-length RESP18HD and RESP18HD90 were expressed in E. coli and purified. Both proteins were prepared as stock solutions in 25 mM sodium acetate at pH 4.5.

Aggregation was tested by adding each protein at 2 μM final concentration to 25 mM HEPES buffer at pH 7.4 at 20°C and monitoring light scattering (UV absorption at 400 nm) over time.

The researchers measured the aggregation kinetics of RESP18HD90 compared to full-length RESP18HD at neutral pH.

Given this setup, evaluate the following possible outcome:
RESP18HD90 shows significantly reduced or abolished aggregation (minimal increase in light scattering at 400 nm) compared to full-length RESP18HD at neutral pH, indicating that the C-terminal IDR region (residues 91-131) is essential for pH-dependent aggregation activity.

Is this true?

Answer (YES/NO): YES